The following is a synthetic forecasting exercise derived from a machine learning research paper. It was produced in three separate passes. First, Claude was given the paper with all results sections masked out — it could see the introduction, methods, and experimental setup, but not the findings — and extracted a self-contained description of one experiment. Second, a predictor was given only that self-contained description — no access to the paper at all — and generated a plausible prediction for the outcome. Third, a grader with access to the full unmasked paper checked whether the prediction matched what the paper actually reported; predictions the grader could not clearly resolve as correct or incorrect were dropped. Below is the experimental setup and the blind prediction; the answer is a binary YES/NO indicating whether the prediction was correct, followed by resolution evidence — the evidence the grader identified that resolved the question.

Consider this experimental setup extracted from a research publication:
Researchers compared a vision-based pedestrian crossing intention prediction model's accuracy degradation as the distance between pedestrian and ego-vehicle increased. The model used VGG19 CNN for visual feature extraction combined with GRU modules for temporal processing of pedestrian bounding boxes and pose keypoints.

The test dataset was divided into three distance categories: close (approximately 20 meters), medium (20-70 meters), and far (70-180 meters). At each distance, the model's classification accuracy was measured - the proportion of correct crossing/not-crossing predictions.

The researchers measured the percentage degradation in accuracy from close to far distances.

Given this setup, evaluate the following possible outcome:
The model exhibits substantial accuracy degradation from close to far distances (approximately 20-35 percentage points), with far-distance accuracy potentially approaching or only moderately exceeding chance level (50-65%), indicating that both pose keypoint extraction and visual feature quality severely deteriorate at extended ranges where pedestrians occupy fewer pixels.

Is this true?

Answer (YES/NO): NO